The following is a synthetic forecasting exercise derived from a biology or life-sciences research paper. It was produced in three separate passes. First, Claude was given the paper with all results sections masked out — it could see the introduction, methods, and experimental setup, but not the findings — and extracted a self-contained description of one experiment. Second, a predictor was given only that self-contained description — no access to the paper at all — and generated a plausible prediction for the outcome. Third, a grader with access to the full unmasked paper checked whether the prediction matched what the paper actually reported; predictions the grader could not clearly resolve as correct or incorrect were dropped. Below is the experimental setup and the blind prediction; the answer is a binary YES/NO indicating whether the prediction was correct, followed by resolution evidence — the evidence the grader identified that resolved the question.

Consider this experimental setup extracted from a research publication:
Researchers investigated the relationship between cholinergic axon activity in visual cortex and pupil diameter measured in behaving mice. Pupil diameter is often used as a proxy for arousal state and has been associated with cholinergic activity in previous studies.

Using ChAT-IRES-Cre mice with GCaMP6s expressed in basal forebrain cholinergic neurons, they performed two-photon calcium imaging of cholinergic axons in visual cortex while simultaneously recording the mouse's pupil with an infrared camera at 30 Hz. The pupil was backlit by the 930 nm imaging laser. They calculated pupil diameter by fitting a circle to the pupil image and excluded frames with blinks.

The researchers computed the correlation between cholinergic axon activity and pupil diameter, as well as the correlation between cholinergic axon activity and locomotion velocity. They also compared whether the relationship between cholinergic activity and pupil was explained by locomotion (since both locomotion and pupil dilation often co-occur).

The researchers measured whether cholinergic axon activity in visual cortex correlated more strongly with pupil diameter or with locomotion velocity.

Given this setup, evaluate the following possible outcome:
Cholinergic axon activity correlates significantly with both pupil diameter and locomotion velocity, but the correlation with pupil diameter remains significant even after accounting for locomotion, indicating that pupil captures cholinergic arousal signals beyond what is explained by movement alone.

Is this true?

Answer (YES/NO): NO